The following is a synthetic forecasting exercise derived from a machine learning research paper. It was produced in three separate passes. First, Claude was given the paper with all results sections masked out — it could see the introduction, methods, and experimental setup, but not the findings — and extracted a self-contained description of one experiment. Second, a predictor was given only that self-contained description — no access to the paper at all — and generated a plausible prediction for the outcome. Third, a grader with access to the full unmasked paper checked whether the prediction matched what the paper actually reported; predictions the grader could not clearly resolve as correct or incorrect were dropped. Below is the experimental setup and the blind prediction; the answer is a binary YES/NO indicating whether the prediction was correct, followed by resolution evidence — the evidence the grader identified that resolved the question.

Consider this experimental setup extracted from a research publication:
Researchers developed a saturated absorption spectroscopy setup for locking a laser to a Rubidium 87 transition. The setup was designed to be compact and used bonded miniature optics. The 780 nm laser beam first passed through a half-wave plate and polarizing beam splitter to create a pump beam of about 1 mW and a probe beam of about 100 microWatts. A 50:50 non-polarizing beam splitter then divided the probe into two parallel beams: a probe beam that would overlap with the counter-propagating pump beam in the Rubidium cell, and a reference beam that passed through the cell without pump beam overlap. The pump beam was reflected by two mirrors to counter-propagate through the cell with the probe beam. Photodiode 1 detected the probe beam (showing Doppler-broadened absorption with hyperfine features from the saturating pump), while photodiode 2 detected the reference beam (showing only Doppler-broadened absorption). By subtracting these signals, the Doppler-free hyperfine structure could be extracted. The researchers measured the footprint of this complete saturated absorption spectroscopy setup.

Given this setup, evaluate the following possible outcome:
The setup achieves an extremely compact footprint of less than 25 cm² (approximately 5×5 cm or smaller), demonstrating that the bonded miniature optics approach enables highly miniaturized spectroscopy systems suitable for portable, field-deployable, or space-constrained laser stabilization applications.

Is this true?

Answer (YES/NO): NO